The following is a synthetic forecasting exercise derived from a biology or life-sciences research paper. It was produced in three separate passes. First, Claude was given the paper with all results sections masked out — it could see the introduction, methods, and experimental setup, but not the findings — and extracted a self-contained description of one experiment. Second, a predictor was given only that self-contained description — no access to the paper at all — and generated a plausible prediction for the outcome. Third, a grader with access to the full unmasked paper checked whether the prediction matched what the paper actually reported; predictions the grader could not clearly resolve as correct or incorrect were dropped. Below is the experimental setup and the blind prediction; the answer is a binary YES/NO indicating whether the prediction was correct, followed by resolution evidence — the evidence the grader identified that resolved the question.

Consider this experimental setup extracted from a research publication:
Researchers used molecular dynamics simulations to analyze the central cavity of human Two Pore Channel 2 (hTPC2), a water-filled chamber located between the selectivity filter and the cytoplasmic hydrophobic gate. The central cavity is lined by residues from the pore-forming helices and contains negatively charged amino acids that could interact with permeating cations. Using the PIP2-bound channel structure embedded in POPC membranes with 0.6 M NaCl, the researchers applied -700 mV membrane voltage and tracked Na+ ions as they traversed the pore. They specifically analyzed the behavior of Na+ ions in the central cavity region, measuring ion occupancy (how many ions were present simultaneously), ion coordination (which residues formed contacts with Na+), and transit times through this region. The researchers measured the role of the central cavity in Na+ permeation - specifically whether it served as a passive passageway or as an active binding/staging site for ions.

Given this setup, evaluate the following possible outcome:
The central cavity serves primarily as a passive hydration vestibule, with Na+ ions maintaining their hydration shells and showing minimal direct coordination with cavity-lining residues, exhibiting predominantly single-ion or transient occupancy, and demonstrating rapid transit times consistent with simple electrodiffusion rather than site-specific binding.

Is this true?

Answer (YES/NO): NO